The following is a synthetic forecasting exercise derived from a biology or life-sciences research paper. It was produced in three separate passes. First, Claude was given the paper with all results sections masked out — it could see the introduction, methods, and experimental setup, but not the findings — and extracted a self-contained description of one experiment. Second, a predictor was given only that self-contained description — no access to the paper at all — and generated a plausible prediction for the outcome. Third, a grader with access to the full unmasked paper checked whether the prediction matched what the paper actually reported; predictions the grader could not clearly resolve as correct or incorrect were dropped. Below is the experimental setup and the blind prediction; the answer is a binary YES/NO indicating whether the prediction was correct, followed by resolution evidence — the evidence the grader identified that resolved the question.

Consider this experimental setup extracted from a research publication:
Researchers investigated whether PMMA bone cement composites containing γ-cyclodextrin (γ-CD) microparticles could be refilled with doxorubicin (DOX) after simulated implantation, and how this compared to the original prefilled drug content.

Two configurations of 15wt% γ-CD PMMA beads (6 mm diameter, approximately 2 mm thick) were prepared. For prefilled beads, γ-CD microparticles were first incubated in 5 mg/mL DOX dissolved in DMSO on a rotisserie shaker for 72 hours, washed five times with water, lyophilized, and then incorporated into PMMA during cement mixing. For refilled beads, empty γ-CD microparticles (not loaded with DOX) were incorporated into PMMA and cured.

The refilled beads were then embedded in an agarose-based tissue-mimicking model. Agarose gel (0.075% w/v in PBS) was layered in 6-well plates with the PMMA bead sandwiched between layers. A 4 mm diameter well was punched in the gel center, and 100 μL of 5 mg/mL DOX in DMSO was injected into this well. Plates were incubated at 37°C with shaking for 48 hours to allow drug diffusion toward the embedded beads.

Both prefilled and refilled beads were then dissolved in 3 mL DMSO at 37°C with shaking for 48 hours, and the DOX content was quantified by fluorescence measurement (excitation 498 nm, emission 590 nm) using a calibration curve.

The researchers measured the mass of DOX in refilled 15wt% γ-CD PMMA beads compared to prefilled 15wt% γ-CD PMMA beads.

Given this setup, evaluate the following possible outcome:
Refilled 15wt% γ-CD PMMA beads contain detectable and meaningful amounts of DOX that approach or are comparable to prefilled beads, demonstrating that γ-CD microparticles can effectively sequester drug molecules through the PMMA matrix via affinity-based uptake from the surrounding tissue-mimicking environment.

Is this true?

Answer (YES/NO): YES